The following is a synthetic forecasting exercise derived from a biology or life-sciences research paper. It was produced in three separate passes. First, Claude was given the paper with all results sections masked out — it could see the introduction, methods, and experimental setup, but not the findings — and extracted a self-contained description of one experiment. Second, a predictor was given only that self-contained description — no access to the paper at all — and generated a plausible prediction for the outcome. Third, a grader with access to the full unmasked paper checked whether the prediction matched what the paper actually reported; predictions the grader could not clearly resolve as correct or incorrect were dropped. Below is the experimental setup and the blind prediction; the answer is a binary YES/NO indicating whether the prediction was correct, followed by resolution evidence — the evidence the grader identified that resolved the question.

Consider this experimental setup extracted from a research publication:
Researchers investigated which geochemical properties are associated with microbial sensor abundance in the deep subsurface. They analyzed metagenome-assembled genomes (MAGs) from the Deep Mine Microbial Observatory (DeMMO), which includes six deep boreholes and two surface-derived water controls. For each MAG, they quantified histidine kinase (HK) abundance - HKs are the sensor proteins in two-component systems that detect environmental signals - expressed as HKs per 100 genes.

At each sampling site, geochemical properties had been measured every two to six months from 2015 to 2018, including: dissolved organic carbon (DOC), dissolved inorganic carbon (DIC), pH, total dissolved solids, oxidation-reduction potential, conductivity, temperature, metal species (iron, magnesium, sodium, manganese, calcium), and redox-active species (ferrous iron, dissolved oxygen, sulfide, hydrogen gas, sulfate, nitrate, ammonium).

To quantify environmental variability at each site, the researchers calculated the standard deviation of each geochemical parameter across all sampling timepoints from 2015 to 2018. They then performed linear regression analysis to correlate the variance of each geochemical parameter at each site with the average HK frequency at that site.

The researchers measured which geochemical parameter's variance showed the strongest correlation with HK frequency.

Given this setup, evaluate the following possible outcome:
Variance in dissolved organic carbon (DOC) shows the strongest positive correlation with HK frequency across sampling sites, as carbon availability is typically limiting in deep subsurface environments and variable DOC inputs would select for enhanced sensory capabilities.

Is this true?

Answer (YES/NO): YES